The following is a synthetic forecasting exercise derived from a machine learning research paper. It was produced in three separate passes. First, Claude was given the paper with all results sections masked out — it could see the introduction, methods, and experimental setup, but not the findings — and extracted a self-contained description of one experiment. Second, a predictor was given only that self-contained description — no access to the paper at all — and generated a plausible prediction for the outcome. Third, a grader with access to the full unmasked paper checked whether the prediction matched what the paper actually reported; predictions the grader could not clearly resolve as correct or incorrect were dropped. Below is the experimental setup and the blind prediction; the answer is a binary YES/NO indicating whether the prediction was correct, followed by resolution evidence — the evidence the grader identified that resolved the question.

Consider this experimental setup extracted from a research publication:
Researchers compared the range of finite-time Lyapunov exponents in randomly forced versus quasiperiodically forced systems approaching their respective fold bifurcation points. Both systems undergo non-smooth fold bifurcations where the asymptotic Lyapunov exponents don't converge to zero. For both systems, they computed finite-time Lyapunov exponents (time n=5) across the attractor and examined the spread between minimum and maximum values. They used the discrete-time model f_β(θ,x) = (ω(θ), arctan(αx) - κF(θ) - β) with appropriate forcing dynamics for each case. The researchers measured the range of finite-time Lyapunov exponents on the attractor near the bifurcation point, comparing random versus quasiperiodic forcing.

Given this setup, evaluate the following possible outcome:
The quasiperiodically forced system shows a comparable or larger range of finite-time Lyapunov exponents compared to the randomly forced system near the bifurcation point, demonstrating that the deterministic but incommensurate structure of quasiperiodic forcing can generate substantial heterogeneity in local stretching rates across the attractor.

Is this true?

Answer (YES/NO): YES